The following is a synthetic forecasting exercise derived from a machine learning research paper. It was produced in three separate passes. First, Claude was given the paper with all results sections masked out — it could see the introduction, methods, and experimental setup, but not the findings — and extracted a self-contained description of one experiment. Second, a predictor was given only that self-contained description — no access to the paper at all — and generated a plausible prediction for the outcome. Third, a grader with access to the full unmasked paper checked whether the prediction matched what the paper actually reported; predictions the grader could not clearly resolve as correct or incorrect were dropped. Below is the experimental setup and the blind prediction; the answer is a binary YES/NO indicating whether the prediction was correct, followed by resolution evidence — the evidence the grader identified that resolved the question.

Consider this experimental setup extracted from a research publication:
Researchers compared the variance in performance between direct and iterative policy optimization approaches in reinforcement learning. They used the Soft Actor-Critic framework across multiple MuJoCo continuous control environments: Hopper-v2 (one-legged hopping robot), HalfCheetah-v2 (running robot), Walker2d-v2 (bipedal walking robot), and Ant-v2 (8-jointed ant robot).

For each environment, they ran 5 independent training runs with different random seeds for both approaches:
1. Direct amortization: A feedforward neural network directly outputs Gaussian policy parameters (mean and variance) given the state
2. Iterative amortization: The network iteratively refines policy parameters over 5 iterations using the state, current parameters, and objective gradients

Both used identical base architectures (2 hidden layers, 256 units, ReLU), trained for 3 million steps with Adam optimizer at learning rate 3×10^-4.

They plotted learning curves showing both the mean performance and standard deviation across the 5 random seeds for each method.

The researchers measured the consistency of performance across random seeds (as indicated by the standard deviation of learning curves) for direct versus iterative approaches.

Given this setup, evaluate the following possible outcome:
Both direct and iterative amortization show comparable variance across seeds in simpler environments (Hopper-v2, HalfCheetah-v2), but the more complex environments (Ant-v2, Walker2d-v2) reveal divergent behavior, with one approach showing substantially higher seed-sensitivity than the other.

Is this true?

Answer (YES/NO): NO